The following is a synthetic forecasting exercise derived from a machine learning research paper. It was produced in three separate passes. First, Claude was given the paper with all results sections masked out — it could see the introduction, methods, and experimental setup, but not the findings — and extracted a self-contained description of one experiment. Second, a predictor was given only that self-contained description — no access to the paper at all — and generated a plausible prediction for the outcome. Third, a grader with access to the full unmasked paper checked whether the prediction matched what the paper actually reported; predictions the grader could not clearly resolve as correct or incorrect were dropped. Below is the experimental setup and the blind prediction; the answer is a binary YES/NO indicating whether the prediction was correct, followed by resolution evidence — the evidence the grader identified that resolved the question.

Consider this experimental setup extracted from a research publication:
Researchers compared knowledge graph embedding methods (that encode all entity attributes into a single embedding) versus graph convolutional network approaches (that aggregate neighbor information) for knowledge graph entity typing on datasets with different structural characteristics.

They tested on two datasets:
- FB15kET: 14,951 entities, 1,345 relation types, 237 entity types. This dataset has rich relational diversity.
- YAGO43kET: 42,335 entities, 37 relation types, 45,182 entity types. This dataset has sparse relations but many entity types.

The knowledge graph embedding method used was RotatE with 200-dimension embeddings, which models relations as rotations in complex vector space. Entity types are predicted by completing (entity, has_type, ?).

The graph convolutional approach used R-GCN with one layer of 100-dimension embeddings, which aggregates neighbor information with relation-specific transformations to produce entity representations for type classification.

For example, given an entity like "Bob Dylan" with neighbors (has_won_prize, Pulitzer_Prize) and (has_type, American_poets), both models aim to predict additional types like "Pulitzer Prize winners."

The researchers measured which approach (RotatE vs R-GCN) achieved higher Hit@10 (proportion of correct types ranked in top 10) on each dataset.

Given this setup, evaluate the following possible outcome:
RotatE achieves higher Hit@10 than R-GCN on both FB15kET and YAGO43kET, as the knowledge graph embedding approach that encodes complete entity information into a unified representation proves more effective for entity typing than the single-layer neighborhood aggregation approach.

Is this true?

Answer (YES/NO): NO